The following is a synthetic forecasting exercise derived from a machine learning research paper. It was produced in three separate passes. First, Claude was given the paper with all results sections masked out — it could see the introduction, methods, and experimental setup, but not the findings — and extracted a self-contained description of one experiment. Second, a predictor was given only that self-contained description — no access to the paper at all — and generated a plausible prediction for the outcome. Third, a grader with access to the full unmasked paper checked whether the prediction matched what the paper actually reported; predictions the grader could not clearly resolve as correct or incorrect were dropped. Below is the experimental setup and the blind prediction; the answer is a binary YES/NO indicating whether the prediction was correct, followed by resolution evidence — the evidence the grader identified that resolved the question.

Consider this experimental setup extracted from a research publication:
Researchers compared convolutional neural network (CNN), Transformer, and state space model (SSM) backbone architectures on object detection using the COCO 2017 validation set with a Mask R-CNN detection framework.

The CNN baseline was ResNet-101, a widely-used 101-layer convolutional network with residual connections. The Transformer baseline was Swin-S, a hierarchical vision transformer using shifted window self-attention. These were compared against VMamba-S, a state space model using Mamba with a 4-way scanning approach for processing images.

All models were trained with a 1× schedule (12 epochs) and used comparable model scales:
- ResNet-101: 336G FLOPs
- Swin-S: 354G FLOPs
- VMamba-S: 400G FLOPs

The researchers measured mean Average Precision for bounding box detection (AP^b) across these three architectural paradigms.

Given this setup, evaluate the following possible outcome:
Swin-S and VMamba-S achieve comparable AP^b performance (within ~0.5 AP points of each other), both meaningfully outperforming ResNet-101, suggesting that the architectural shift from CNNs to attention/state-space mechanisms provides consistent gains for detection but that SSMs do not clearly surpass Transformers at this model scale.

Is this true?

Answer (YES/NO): NO